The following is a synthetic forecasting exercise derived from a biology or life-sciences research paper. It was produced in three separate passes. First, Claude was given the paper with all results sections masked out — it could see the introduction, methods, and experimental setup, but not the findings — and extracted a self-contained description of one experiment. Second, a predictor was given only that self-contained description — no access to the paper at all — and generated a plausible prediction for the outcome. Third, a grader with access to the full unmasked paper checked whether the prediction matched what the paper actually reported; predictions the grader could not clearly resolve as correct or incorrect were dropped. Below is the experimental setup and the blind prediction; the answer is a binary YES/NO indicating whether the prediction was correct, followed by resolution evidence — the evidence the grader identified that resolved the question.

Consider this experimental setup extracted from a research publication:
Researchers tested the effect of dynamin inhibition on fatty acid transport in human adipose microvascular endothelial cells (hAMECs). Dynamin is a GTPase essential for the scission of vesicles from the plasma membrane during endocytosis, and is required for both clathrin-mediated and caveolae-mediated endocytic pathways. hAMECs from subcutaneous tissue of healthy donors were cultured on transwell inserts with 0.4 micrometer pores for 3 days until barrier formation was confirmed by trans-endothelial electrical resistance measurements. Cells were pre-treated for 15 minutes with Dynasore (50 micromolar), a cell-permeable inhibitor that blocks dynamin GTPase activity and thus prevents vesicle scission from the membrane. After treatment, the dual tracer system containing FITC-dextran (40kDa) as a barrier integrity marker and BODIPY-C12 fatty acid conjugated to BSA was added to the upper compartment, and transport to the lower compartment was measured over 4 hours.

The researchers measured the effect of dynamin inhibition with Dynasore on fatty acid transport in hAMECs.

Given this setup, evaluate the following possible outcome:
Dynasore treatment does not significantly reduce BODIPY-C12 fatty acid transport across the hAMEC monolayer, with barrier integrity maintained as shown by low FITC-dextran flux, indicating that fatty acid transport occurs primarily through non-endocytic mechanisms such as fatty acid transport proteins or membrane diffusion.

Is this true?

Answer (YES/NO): NO